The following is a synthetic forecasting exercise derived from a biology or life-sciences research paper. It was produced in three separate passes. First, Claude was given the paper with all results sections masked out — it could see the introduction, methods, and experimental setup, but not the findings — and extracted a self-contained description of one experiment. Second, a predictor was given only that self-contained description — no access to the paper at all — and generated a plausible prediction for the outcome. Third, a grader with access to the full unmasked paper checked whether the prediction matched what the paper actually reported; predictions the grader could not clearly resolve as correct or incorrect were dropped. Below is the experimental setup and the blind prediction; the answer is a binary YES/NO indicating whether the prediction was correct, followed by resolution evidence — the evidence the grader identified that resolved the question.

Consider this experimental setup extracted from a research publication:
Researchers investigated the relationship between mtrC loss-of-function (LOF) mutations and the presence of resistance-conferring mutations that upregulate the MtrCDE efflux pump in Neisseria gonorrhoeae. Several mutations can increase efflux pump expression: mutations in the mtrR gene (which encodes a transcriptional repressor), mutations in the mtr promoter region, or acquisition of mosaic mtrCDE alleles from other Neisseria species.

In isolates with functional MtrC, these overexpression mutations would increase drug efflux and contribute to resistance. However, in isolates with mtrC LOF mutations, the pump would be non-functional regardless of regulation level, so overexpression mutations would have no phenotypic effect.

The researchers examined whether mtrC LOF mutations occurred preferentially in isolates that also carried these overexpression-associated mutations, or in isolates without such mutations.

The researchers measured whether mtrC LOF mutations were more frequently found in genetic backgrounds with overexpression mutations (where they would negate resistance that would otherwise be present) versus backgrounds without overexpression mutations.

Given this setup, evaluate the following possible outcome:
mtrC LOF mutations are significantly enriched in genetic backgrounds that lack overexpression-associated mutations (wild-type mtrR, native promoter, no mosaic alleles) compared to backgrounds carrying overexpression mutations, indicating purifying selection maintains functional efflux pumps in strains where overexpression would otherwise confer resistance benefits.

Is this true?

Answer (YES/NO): NO